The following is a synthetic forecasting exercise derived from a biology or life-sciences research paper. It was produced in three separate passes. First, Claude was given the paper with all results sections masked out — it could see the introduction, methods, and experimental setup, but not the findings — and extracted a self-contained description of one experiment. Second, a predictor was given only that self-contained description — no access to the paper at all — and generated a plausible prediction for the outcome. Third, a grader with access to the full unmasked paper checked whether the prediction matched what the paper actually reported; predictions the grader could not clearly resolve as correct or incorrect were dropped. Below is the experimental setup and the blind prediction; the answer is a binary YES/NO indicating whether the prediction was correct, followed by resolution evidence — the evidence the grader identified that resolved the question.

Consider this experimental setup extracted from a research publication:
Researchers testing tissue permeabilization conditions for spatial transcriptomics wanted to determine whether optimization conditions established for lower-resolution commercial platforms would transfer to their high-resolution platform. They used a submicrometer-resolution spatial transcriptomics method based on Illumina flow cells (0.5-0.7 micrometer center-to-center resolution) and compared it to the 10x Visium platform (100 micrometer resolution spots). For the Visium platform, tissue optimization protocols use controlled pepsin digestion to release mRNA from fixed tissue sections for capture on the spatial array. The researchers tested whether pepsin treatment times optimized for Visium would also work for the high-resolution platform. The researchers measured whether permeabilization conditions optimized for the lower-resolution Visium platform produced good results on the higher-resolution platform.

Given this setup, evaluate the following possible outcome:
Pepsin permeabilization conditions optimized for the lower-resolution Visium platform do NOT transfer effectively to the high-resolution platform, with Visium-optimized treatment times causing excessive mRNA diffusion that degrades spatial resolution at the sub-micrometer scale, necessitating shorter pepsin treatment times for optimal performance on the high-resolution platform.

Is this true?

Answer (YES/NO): NO